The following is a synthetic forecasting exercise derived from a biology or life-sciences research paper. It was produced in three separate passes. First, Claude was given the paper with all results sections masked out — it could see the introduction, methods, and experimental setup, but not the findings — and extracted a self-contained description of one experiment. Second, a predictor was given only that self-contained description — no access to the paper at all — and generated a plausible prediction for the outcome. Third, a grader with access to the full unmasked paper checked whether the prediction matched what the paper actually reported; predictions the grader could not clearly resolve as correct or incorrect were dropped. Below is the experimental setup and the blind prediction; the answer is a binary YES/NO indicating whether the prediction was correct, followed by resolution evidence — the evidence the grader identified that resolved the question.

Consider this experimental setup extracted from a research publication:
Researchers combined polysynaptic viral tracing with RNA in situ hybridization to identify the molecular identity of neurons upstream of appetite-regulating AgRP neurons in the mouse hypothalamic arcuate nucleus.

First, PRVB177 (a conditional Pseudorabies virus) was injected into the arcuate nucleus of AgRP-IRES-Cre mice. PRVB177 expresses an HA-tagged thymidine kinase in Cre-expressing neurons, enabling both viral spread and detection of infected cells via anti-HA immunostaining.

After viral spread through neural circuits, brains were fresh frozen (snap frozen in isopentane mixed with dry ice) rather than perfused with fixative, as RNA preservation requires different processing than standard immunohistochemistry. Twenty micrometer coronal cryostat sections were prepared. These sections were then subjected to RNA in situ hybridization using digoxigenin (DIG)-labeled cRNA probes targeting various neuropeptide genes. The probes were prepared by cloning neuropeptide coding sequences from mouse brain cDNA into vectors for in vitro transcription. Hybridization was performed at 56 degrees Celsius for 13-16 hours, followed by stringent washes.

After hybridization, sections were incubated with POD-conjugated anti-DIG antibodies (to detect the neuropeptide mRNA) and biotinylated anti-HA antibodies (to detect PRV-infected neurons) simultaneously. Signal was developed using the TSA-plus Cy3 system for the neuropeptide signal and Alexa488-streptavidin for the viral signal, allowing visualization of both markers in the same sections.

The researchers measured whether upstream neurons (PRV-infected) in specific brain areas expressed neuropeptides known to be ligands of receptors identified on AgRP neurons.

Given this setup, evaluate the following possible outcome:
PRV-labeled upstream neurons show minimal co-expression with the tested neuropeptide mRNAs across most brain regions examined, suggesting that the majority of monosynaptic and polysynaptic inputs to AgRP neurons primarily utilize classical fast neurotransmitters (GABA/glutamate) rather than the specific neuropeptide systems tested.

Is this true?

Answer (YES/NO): NO